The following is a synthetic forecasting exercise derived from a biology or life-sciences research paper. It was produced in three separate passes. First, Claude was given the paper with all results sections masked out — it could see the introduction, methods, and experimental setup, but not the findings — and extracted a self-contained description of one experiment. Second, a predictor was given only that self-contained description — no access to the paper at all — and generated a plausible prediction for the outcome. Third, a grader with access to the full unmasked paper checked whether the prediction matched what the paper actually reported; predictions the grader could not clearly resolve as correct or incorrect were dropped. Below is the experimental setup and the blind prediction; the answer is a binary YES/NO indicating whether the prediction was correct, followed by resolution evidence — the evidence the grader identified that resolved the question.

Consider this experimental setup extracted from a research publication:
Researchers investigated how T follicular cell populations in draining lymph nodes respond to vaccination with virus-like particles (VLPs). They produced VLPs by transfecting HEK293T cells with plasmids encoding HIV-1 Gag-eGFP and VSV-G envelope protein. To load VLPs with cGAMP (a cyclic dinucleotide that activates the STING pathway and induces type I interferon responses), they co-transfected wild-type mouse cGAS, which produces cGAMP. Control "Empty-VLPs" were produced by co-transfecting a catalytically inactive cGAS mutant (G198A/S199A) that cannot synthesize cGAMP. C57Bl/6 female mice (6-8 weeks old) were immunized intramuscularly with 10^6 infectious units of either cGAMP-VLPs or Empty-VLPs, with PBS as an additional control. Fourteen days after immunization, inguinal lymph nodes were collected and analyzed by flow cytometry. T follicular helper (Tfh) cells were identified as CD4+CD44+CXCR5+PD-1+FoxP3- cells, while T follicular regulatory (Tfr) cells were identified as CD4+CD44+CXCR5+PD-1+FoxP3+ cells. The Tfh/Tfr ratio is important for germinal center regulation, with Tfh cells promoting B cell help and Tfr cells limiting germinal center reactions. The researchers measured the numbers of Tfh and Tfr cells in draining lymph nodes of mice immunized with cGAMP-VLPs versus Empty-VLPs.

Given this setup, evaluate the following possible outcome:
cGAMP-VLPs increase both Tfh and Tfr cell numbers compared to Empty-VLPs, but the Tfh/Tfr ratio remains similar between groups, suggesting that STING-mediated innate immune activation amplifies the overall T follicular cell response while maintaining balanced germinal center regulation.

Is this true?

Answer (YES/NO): NO